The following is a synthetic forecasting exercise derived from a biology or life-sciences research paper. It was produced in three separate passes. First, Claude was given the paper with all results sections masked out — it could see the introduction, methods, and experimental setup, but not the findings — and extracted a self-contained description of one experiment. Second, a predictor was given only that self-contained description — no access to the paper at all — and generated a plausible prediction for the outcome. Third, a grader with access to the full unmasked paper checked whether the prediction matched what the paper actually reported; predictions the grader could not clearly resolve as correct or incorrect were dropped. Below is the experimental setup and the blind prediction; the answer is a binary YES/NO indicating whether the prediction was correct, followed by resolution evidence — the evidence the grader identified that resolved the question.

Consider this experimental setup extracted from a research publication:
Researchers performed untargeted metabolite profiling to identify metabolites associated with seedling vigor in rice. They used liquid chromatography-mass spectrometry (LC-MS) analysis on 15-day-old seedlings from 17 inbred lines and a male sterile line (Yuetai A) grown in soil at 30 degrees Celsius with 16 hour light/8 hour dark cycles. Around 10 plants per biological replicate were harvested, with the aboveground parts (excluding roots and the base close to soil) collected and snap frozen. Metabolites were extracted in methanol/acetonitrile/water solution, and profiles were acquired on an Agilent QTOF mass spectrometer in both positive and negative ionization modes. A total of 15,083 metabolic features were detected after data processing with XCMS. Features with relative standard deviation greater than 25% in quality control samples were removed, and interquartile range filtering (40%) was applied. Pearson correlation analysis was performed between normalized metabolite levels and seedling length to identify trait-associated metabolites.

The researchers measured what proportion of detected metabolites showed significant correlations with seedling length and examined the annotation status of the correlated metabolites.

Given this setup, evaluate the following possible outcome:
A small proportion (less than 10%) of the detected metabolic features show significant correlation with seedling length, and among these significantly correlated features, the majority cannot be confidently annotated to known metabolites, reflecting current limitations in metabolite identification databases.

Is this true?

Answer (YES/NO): YES